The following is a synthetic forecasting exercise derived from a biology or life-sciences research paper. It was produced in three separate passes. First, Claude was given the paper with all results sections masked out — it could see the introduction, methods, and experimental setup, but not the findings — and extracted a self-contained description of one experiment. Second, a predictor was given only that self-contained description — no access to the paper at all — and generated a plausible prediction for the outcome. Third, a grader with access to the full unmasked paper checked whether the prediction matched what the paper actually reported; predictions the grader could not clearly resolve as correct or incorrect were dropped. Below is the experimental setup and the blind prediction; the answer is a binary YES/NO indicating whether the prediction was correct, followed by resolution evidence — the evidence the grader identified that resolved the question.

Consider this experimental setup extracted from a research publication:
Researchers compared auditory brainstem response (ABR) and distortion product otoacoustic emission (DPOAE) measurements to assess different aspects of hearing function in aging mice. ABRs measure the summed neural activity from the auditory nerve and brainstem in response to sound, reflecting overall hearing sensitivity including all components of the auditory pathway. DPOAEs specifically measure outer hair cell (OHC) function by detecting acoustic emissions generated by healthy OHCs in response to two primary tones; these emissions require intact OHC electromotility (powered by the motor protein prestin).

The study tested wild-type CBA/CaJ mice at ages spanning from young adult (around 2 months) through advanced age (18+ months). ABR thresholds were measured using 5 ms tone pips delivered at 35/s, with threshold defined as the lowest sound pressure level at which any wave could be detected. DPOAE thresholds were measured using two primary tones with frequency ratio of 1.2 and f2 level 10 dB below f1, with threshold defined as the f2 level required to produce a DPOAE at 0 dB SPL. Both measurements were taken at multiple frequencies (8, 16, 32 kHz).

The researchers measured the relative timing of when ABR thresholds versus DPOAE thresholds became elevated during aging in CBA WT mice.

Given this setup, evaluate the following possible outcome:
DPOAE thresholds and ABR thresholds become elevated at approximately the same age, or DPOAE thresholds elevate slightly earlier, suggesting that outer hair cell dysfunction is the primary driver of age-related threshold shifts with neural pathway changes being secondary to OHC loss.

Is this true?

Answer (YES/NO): NO